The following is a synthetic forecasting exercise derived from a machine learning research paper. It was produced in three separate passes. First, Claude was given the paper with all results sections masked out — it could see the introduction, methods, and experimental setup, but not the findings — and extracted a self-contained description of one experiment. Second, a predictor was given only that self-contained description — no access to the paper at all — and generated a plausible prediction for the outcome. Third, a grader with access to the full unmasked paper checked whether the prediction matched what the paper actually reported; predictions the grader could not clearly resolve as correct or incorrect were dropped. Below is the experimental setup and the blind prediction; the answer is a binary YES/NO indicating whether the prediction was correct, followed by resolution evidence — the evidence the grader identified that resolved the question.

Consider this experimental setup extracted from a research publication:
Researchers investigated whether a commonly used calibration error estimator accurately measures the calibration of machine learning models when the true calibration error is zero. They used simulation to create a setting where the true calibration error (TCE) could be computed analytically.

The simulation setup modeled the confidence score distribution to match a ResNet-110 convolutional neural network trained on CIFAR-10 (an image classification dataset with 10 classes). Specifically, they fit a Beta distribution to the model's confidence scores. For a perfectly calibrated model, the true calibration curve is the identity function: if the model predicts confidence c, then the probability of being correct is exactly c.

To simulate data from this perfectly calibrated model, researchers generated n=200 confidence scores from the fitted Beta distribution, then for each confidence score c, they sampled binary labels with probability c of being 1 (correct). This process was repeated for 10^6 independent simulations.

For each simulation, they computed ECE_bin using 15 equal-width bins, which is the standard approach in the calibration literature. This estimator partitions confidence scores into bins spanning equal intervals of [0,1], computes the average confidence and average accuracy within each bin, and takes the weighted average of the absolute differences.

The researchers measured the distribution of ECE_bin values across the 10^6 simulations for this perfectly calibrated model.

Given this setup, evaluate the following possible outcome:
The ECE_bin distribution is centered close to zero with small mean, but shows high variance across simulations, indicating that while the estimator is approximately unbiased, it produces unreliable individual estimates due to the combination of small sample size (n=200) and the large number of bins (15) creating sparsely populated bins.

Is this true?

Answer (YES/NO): NO